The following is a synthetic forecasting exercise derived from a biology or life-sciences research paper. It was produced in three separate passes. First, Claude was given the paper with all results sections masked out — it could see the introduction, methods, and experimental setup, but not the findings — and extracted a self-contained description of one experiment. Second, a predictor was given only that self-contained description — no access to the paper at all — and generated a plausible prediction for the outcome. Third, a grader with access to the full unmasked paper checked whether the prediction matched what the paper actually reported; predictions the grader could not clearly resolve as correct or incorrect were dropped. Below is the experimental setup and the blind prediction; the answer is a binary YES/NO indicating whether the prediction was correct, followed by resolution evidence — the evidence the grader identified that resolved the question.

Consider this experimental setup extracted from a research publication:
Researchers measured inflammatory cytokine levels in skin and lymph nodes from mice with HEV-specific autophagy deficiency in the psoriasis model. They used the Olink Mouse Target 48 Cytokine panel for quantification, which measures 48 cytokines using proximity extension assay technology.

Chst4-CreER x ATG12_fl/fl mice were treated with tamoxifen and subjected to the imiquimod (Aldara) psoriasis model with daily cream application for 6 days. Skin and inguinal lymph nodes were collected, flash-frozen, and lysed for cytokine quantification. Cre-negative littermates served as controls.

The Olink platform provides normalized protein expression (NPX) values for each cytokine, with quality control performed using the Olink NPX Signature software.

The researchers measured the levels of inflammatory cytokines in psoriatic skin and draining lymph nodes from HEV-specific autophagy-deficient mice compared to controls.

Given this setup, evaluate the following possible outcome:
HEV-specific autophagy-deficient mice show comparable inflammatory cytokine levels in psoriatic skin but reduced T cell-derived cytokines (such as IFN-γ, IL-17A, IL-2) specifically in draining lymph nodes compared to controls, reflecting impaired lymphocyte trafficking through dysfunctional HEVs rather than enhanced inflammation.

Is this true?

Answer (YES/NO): NO